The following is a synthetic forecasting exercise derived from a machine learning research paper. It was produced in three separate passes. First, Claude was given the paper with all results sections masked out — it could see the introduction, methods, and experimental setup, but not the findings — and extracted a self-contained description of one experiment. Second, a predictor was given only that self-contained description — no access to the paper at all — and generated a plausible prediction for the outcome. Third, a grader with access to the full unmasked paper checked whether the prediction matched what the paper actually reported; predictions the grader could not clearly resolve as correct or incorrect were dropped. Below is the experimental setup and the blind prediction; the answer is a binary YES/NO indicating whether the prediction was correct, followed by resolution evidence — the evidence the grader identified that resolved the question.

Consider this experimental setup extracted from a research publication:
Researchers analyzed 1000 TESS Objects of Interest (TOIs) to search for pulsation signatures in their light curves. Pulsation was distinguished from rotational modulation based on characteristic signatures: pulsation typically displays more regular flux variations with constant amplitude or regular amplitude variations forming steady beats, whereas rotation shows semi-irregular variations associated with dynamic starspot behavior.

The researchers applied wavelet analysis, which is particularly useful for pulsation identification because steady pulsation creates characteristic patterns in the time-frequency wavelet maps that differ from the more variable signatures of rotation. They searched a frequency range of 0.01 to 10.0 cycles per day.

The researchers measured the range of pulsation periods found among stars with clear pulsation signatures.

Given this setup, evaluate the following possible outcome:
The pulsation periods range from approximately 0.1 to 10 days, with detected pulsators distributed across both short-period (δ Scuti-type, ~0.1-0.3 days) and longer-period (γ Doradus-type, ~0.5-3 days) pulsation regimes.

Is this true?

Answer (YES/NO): NO